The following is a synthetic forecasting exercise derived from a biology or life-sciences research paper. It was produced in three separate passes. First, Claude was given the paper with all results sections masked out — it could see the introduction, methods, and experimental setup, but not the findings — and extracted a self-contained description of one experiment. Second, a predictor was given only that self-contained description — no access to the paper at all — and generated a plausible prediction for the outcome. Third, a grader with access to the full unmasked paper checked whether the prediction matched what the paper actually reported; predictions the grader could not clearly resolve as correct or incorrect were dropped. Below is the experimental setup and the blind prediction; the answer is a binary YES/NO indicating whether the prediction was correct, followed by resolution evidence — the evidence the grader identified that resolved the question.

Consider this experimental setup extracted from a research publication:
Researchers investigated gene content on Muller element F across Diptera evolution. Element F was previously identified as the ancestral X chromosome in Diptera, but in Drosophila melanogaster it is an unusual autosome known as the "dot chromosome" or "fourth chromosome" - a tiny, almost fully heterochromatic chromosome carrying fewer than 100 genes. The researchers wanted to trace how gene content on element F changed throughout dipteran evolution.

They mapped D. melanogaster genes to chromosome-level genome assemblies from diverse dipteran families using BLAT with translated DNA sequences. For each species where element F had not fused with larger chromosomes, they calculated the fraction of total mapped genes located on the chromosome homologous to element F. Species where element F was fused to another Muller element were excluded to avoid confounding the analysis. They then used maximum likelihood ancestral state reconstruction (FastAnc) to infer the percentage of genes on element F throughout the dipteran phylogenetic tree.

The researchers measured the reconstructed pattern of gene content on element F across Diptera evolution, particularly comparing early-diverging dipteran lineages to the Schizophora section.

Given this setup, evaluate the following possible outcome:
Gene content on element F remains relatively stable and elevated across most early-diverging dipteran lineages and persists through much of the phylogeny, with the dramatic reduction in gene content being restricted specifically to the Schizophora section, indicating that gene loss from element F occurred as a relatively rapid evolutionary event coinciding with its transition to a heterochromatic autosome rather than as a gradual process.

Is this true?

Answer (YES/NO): NO